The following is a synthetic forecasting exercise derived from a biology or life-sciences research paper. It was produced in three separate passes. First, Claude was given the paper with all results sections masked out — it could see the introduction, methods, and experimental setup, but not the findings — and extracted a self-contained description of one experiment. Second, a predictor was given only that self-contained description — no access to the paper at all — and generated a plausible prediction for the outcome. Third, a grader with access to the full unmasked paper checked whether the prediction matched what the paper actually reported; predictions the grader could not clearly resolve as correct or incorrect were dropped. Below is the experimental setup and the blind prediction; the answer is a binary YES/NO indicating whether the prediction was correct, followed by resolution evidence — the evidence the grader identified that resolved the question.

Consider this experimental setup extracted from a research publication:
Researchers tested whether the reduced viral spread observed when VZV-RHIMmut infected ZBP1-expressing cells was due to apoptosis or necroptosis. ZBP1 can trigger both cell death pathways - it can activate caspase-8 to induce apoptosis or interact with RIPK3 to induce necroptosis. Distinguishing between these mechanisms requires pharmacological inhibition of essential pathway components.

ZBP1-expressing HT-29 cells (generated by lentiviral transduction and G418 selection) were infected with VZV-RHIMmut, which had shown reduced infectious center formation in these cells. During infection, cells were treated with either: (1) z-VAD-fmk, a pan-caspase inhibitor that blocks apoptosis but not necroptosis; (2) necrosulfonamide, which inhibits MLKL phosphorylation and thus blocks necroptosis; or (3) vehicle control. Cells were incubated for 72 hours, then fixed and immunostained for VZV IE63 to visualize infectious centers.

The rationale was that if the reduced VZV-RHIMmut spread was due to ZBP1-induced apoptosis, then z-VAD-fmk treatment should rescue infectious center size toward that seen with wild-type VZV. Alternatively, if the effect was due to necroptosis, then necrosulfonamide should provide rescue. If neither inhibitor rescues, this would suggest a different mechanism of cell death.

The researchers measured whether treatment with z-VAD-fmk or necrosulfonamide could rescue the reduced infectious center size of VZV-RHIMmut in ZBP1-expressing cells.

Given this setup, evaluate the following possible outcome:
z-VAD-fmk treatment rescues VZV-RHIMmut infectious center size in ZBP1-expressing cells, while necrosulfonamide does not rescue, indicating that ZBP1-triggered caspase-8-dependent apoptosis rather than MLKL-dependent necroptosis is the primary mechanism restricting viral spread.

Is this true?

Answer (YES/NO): YES